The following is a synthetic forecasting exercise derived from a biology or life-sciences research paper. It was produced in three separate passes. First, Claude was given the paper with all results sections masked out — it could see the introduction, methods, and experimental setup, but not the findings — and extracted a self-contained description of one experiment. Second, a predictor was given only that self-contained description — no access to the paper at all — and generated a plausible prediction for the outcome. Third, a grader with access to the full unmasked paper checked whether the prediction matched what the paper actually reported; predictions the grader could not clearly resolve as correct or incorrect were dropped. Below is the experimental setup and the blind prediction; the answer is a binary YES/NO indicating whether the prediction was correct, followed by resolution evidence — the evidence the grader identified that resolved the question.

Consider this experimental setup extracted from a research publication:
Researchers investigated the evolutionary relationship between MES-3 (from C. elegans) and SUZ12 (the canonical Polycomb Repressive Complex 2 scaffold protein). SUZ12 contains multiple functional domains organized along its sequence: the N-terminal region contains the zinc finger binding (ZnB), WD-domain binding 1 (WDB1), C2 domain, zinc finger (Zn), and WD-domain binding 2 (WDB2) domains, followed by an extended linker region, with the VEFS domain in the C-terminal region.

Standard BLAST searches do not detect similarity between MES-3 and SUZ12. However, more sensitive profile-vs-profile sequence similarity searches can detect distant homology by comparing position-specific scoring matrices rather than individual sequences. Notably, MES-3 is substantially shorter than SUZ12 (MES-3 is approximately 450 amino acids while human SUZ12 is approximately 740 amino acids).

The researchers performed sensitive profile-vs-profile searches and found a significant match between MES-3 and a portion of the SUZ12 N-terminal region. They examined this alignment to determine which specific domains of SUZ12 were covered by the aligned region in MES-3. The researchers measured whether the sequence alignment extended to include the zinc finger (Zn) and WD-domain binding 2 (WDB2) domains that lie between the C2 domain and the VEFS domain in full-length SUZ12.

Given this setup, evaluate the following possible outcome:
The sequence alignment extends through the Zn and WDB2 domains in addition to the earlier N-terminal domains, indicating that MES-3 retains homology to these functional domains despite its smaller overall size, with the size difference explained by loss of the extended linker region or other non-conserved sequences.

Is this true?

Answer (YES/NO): NO